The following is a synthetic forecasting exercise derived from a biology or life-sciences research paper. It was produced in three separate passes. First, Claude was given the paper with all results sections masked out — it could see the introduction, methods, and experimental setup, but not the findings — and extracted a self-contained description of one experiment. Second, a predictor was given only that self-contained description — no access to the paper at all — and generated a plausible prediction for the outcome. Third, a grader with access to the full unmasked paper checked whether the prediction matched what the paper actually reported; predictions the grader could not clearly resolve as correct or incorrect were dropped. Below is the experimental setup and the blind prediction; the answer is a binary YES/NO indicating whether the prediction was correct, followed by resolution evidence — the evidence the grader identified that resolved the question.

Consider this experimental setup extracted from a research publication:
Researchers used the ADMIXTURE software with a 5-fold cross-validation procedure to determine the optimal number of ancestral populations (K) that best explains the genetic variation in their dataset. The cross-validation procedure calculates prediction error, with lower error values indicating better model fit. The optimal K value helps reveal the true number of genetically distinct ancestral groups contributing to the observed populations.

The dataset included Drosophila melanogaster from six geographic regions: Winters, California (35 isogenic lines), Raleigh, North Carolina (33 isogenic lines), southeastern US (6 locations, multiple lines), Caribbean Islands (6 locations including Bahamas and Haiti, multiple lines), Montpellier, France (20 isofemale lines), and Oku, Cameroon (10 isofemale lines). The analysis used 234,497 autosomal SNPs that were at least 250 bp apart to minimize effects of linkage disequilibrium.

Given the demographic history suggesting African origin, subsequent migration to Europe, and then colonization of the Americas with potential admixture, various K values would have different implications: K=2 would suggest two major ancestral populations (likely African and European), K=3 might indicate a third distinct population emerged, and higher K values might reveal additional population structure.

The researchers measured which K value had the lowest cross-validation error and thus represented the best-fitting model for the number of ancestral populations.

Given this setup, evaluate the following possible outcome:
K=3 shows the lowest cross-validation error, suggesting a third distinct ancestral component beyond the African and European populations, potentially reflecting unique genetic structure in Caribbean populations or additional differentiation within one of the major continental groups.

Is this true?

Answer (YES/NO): NO